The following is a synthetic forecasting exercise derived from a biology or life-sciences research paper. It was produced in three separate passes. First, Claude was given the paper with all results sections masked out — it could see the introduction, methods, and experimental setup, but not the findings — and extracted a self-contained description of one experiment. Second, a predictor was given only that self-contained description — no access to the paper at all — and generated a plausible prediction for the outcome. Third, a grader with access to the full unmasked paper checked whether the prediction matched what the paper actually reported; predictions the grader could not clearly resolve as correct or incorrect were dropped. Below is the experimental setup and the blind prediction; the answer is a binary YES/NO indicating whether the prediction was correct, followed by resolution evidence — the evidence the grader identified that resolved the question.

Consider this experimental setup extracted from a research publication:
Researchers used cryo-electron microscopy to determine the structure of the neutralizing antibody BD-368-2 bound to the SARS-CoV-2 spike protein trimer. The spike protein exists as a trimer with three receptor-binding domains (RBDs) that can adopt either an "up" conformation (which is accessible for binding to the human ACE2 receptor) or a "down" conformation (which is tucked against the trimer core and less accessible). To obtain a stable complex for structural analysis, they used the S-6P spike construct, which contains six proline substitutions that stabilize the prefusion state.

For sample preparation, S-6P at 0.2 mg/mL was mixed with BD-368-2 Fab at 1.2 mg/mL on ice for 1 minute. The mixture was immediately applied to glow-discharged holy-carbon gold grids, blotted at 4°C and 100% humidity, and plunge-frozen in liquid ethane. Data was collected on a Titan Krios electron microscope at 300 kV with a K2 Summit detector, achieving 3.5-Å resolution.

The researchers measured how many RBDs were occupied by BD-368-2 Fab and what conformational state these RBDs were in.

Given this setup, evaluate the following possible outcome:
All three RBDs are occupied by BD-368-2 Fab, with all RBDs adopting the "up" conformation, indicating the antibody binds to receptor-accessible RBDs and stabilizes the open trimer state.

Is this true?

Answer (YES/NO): NO